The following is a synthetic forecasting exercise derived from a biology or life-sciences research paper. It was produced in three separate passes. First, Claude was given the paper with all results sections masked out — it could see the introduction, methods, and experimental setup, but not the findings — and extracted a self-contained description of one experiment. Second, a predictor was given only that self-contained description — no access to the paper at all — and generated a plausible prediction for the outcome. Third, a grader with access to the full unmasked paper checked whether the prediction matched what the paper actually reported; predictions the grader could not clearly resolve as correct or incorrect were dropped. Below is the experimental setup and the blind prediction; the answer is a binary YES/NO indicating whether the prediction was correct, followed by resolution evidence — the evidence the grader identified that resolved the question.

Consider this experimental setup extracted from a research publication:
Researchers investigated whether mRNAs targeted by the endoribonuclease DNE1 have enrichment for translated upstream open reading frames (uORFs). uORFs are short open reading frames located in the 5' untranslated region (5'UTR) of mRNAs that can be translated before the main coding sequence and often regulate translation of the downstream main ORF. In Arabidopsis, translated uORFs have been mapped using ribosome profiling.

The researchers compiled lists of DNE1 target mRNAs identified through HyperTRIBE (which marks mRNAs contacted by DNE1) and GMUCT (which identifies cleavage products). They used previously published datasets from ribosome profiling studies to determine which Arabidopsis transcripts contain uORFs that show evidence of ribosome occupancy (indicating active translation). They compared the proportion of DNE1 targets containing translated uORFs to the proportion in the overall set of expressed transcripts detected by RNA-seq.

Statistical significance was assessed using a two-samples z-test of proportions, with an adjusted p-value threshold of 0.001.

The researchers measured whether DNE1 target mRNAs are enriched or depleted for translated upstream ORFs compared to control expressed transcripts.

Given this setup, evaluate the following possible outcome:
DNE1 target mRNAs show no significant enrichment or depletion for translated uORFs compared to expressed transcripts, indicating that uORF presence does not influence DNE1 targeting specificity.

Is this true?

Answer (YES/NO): NO